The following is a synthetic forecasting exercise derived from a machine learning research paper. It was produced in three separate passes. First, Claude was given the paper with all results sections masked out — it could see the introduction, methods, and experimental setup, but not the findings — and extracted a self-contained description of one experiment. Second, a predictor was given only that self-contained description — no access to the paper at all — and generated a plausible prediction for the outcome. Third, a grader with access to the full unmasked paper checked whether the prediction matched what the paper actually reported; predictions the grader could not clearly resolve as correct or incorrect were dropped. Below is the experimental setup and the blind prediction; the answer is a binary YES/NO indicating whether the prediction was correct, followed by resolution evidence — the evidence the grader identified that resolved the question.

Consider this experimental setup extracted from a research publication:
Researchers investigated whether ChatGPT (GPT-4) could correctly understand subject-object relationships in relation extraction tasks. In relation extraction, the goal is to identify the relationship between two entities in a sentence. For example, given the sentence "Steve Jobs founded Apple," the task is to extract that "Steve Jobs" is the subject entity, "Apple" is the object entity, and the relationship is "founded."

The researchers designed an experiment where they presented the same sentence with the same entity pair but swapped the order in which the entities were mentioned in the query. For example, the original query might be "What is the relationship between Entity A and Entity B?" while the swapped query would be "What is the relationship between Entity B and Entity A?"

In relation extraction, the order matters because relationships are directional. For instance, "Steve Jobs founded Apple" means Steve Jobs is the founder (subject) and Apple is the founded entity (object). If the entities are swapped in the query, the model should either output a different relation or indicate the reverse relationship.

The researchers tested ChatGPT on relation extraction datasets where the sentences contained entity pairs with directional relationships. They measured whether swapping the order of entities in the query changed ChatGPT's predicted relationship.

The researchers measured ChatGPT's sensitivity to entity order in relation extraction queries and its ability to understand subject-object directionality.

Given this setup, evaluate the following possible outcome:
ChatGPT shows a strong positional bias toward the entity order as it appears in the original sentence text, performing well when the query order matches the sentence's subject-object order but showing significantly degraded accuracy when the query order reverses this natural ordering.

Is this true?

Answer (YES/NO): NO